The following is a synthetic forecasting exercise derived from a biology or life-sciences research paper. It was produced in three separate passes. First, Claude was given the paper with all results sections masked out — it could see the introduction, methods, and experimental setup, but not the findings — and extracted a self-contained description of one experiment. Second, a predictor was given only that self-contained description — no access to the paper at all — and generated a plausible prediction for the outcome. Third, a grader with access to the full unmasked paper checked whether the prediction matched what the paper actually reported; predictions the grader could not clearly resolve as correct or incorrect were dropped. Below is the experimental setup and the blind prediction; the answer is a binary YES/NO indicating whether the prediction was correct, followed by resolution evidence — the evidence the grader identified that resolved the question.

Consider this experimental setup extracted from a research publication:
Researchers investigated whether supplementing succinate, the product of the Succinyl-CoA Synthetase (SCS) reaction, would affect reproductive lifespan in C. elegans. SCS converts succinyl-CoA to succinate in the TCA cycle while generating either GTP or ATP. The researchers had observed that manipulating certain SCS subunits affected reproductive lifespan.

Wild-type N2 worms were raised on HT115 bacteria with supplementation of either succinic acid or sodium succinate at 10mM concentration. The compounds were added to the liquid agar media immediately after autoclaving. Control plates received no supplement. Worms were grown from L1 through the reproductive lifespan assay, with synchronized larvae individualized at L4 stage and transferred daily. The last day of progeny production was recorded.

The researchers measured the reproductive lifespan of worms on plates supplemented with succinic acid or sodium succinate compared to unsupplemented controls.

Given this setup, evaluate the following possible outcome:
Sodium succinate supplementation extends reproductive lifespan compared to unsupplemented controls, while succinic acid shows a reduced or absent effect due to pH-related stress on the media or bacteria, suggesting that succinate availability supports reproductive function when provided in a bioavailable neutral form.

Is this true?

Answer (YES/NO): NO